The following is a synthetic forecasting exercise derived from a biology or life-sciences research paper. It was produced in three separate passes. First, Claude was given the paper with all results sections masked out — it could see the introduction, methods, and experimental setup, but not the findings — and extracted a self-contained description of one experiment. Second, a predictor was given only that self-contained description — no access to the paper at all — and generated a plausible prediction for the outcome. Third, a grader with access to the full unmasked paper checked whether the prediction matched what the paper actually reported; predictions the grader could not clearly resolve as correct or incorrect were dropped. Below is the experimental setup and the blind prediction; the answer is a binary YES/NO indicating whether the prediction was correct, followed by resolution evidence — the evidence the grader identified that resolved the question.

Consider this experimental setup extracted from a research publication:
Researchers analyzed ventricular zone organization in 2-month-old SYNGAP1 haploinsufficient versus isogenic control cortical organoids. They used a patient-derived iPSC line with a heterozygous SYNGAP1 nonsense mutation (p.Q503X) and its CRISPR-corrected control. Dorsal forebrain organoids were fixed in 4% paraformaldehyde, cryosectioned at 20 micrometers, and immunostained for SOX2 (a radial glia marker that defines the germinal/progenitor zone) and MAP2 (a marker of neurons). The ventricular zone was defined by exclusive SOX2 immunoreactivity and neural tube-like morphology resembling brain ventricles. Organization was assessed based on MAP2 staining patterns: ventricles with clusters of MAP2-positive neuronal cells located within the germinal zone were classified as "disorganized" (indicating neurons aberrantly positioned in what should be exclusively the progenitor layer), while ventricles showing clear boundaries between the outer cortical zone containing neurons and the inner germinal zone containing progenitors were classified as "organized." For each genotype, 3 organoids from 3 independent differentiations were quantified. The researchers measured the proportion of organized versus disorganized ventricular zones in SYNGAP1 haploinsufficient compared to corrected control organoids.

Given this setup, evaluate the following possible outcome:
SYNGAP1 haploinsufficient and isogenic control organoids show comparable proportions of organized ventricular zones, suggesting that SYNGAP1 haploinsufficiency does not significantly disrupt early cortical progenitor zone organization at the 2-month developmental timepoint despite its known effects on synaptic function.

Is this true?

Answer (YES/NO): NO